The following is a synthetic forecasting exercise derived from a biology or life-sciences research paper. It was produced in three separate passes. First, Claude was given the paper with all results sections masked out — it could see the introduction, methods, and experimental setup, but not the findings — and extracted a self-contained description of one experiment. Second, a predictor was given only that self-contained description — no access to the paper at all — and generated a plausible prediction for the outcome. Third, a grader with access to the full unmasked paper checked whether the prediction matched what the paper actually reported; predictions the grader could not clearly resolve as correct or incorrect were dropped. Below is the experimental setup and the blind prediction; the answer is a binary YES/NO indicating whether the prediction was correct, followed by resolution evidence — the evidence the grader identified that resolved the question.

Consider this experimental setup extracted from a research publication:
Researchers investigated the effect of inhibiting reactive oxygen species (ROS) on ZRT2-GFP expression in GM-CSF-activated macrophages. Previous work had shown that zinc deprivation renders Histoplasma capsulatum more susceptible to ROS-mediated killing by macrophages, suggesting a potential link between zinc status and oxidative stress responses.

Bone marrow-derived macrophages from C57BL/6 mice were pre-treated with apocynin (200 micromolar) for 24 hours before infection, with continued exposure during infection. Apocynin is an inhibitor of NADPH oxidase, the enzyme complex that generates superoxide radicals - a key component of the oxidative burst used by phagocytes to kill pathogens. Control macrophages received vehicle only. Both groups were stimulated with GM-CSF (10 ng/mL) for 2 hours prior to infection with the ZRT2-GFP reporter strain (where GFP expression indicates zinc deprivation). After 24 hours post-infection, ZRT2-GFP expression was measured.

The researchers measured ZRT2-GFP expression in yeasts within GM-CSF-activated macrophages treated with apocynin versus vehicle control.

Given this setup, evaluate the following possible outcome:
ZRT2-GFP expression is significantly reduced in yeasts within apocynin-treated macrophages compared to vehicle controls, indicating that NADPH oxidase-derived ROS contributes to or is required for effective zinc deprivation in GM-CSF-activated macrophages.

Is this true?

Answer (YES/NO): NO